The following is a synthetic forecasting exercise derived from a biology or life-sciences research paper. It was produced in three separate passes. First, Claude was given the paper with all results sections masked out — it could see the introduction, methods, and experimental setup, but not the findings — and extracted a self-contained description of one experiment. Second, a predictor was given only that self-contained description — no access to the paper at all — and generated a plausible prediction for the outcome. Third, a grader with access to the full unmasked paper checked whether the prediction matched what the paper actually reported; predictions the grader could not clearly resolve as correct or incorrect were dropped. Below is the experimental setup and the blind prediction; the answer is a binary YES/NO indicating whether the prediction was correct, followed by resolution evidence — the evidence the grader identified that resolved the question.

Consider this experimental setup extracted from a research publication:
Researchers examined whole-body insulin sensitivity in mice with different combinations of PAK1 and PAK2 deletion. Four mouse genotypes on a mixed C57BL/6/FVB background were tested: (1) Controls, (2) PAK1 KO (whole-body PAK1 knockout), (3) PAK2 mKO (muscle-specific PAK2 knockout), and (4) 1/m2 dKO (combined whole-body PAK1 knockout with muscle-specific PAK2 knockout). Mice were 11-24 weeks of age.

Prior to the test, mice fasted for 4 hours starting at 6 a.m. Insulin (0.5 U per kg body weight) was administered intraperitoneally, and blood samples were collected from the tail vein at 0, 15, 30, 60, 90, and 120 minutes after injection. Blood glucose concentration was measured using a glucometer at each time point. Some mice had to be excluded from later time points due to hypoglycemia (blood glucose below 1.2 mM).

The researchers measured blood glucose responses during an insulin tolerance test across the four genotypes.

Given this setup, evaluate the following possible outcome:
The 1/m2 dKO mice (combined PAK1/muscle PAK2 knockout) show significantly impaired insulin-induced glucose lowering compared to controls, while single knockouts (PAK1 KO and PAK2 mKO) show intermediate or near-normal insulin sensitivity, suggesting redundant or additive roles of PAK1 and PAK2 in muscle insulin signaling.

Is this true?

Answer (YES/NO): NO